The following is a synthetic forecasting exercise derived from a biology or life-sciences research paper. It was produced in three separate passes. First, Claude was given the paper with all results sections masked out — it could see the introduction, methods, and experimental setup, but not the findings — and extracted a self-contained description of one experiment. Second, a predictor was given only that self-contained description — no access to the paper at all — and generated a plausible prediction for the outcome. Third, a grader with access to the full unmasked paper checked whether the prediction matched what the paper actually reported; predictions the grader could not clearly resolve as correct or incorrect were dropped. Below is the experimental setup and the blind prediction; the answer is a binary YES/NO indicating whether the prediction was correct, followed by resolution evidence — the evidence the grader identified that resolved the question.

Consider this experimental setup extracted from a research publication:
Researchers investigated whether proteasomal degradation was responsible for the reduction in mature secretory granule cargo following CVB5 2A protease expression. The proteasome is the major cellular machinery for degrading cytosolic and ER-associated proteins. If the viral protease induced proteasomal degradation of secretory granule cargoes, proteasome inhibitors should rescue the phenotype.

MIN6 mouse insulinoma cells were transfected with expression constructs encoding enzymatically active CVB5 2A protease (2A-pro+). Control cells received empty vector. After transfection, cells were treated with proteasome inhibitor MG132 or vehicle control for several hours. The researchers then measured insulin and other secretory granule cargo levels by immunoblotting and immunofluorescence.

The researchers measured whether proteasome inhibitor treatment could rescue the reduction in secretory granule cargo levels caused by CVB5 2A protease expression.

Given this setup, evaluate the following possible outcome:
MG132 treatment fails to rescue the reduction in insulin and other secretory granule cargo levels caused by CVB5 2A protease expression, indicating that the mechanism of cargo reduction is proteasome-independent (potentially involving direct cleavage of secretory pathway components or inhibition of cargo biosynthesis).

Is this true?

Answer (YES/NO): YES